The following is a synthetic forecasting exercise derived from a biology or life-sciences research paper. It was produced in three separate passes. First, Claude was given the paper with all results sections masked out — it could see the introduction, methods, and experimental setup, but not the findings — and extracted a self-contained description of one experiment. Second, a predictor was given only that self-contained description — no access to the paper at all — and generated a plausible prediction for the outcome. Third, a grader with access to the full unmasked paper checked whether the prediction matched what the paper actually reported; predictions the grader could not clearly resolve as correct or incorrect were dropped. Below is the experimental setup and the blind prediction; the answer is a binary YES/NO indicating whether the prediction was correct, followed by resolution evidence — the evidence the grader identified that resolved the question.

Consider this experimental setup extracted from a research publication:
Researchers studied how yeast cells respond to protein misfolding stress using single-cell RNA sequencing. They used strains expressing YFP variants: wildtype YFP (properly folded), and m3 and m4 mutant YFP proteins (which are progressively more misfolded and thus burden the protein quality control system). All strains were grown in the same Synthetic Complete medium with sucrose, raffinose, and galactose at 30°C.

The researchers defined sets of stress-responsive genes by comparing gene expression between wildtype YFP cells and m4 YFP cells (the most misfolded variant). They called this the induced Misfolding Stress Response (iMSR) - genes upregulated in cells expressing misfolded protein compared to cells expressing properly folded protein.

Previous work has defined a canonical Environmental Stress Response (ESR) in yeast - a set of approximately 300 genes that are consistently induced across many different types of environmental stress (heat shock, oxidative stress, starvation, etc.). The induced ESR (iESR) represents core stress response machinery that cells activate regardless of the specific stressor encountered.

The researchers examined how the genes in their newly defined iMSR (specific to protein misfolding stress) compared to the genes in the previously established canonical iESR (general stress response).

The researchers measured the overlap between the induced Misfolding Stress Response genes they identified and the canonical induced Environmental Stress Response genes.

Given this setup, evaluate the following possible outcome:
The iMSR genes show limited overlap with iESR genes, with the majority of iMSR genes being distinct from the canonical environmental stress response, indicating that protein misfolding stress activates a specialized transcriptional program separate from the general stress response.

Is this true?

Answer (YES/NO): YES